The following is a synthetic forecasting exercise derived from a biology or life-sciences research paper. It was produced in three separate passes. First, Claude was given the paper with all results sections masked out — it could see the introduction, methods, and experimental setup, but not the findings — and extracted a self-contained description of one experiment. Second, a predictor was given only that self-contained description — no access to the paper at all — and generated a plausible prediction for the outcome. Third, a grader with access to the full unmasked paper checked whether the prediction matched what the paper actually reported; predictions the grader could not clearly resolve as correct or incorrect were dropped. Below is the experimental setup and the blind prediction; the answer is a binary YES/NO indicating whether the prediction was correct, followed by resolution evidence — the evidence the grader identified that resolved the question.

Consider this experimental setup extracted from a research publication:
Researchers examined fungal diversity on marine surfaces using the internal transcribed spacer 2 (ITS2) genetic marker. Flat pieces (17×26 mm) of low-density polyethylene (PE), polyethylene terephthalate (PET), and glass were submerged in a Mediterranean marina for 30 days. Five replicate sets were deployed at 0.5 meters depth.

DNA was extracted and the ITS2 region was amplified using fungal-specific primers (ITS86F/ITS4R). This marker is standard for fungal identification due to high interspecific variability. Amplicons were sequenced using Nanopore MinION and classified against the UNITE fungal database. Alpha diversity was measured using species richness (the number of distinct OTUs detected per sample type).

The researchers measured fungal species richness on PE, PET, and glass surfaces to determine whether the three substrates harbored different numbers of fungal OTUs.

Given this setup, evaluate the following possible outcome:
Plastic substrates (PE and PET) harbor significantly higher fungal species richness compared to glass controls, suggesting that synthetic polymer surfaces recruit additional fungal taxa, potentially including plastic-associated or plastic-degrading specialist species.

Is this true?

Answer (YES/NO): NO